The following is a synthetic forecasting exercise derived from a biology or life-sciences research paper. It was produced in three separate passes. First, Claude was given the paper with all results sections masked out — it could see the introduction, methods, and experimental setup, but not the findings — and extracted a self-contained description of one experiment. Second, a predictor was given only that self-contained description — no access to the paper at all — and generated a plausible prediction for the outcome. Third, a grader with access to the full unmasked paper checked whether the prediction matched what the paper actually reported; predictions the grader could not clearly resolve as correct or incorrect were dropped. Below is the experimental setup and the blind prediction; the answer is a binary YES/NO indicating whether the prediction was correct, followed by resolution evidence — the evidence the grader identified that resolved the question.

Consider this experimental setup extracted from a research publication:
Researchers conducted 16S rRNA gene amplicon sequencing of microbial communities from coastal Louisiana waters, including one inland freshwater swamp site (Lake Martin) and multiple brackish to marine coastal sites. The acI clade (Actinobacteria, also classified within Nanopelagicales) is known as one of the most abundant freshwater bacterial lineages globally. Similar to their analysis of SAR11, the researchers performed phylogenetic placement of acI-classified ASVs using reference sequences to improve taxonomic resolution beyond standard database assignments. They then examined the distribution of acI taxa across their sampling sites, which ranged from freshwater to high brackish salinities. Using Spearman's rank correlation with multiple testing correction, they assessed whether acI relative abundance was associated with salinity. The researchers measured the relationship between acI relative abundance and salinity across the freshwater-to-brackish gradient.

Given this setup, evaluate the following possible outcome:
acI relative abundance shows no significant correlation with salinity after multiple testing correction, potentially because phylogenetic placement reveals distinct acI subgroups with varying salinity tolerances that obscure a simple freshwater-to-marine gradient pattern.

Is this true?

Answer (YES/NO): NO